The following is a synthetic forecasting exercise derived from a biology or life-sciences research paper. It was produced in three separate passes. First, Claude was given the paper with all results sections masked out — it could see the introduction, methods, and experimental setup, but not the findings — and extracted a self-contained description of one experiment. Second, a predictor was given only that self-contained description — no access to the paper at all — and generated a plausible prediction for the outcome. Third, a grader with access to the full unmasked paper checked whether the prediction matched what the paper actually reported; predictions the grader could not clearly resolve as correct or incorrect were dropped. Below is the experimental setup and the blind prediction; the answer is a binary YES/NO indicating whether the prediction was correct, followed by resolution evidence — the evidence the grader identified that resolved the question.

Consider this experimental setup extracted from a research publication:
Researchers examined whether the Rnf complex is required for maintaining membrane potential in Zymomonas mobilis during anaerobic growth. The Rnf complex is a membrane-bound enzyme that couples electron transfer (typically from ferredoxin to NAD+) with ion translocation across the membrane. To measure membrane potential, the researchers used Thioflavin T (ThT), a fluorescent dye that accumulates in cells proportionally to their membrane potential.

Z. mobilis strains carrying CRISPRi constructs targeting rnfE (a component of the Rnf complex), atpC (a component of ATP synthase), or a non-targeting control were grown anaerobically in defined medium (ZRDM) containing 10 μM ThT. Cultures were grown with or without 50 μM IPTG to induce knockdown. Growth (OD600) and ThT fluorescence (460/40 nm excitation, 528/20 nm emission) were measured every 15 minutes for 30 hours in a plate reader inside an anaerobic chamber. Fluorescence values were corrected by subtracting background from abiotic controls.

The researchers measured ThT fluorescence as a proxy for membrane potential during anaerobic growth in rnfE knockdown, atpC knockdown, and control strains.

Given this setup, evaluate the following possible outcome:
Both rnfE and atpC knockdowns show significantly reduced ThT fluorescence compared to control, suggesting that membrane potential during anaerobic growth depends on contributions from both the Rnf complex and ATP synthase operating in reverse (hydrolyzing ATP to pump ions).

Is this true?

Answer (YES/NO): NO